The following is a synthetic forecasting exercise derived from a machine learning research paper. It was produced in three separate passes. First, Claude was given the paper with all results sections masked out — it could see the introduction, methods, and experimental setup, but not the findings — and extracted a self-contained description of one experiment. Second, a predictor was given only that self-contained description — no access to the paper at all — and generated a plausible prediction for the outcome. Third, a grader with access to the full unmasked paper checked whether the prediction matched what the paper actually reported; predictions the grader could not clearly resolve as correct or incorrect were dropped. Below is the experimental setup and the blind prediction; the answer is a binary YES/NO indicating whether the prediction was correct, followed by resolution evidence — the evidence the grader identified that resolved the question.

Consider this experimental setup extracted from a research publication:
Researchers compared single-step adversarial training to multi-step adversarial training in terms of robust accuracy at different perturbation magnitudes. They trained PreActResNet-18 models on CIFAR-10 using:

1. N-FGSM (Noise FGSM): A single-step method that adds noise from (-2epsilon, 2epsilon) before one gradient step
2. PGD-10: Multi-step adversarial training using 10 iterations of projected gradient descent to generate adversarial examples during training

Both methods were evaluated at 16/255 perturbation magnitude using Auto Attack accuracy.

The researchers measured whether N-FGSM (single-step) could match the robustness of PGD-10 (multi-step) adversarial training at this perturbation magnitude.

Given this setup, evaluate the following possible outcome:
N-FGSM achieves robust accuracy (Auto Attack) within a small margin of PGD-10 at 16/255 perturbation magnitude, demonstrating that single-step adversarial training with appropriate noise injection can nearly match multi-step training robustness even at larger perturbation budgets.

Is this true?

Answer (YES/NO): NO